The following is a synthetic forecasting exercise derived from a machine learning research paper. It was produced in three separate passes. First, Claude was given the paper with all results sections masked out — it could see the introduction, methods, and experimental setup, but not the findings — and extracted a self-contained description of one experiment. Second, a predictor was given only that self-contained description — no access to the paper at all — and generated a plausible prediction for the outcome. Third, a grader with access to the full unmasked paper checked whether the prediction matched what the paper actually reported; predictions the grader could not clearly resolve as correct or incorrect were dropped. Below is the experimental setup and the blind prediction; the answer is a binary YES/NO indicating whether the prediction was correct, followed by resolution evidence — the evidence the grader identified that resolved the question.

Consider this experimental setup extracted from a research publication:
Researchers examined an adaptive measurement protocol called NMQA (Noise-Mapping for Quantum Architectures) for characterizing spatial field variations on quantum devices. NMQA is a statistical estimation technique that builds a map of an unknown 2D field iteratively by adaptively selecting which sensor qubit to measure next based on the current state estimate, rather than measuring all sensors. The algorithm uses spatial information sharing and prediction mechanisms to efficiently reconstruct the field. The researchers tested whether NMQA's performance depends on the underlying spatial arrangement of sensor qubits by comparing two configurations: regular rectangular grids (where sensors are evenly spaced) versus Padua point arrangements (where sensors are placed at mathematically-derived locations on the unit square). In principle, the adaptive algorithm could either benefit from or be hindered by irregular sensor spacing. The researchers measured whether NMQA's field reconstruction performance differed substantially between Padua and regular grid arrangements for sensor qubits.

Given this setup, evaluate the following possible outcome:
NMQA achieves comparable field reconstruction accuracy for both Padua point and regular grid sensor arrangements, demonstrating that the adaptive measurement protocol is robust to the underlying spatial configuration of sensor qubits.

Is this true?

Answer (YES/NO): YES